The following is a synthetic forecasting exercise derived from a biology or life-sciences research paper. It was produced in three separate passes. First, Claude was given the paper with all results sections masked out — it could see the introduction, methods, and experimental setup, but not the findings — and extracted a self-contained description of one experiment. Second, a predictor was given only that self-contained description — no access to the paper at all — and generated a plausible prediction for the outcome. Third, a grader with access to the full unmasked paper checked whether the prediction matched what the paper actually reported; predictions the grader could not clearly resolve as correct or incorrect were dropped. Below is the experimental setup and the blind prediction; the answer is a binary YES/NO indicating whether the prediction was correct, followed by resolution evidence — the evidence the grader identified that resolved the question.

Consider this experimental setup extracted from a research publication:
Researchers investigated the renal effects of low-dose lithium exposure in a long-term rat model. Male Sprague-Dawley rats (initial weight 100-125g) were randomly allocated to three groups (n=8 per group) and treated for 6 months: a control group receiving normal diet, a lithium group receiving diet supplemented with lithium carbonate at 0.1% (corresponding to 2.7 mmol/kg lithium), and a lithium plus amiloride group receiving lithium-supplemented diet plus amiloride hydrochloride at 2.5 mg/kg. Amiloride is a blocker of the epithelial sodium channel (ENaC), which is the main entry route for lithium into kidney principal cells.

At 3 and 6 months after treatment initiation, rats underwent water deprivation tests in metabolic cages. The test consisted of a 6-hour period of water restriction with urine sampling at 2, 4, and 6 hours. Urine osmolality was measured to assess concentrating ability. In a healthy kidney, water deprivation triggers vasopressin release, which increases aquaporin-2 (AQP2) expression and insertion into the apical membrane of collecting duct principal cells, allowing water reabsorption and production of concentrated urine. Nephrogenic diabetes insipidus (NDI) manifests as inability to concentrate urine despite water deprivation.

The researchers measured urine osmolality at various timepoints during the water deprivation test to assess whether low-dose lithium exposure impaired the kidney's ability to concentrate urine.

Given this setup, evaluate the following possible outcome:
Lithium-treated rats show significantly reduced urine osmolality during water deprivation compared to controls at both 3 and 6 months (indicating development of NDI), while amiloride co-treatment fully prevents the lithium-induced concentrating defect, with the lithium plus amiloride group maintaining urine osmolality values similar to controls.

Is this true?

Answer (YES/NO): NO